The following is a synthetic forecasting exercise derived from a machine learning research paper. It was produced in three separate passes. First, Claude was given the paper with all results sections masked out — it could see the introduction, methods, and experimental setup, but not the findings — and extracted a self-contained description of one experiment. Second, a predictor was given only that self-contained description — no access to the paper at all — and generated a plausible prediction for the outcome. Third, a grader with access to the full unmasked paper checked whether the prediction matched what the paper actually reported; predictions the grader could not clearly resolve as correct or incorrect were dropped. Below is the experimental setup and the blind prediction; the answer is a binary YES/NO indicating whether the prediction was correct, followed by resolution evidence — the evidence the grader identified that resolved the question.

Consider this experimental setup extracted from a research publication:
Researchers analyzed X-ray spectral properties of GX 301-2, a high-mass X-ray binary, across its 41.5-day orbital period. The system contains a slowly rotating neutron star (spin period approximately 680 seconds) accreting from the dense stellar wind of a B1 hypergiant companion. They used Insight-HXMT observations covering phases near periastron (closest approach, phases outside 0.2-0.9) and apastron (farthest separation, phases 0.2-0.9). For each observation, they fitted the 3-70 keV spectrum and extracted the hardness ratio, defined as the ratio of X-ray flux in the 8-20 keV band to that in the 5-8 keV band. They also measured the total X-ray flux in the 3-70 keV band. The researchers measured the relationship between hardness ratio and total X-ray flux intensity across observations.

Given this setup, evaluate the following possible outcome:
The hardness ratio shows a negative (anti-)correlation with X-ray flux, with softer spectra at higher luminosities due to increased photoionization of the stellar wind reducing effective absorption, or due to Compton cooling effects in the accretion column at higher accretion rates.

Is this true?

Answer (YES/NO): NO